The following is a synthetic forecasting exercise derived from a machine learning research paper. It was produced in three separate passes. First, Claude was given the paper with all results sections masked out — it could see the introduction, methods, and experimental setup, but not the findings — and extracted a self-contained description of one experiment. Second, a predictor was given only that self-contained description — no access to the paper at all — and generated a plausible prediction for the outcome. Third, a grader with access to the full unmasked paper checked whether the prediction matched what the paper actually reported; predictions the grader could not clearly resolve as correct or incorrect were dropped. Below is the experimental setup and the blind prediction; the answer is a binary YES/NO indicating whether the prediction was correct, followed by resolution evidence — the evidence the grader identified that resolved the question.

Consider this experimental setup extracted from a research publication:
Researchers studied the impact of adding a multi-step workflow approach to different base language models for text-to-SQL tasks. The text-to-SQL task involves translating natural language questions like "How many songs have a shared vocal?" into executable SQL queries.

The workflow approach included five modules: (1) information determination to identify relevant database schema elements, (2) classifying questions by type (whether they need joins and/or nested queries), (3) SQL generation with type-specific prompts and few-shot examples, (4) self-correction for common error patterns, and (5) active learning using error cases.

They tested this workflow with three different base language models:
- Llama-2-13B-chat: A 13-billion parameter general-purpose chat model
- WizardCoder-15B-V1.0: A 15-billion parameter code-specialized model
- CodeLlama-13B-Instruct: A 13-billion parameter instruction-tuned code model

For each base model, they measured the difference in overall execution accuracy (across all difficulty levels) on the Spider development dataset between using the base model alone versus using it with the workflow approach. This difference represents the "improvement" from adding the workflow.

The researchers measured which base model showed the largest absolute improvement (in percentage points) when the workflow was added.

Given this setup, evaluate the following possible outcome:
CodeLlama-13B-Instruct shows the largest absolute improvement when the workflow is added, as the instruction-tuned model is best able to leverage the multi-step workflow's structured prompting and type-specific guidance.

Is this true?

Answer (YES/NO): NO